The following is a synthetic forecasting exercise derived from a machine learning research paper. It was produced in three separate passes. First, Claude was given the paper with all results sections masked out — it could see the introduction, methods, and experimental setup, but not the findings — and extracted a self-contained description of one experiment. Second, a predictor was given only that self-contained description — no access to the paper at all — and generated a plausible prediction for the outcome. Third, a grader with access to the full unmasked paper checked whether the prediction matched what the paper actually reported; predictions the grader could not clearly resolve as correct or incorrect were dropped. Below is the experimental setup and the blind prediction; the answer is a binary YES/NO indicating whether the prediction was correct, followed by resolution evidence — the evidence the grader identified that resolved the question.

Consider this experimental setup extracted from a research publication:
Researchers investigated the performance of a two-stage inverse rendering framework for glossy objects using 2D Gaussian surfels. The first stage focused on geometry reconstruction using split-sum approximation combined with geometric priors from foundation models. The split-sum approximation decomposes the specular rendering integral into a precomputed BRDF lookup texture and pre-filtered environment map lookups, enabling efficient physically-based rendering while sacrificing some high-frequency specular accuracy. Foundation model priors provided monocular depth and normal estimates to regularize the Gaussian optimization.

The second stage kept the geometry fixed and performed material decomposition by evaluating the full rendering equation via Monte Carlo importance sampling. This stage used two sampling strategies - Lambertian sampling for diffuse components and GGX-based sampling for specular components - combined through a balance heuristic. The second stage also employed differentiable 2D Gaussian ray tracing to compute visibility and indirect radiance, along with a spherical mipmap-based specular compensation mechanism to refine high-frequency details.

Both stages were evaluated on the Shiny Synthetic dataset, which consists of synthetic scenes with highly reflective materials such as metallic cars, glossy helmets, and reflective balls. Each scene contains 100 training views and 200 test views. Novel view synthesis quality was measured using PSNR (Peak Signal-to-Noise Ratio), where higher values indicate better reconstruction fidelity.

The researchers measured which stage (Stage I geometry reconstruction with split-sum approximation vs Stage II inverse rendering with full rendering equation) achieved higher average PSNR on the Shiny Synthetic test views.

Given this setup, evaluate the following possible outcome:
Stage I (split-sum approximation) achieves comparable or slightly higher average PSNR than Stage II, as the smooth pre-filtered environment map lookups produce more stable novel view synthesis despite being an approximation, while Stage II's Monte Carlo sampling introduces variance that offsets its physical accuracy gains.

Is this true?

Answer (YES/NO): NO